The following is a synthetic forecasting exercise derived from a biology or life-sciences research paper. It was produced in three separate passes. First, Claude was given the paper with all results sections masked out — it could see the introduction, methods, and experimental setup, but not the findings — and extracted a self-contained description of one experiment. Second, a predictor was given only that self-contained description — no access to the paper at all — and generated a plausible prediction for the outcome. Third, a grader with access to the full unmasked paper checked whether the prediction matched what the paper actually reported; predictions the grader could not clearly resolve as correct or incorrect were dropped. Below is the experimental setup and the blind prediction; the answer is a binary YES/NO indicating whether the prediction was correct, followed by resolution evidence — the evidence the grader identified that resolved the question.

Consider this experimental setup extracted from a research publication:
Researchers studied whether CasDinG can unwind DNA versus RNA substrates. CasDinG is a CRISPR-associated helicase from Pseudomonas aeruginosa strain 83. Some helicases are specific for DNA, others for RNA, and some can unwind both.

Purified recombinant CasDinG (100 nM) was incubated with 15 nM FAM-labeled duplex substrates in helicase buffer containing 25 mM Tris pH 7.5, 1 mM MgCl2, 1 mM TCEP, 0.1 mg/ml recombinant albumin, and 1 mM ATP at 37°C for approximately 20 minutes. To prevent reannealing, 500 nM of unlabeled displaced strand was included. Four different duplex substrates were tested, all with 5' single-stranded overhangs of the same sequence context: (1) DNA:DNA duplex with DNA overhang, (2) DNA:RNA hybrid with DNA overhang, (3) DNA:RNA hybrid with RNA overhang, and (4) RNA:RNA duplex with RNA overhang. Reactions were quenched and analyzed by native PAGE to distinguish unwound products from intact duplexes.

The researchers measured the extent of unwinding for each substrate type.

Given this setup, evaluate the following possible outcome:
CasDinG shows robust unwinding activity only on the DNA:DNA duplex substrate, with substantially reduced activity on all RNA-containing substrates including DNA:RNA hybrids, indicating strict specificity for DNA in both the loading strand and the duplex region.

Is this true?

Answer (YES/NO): NO